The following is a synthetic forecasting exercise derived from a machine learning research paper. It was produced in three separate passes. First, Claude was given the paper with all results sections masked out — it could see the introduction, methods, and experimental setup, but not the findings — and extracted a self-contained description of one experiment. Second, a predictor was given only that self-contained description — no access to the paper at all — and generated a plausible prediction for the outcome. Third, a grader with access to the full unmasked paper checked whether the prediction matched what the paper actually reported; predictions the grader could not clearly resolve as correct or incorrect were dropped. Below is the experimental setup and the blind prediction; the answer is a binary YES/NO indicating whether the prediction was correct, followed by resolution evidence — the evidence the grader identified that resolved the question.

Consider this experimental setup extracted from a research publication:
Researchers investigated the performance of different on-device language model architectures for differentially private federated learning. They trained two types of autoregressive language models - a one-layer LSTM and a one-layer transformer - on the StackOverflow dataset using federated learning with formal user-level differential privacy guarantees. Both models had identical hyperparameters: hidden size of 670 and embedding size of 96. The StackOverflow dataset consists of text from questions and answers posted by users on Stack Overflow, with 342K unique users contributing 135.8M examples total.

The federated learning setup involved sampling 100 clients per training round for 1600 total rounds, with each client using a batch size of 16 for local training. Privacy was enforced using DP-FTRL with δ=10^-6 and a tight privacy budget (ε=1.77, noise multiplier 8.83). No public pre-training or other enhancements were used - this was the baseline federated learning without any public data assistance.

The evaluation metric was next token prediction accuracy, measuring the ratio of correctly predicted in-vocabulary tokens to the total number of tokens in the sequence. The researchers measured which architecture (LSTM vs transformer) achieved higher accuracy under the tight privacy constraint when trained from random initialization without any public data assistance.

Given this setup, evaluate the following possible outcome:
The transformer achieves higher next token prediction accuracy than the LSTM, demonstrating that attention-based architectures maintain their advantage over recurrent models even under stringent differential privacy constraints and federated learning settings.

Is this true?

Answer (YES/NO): YES